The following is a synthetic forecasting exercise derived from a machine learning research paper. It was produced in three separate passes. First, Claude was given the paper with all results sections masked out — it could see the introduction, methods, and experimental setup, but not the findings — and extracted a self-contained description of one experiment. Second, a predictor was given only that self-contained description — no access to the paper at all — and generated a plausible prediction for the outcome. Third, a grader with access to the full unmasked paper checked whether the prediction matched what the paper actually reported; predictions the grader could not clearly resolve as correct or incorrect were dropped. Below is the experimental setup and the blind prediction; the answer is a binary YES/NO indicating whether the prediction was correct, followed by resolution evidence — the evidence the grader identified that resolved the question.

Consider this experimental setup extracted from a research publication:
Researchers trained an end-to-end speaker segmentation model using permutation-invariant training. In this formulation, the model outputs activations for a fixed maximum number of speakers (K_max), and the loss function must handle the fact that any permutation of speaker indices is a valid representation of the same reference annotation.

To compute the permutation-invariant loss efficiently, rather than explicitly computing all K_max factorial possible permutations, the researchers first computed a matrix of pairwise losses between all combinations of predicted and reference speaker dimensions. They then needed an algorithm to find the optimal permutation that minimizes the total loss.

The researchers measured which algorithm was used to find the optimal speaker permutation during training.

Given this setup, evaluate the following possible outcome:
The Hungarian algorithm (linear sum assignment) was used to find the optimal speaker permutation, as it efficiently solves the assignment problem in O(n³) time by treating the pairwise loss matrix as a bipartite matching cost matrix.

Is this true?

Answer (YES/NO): YES